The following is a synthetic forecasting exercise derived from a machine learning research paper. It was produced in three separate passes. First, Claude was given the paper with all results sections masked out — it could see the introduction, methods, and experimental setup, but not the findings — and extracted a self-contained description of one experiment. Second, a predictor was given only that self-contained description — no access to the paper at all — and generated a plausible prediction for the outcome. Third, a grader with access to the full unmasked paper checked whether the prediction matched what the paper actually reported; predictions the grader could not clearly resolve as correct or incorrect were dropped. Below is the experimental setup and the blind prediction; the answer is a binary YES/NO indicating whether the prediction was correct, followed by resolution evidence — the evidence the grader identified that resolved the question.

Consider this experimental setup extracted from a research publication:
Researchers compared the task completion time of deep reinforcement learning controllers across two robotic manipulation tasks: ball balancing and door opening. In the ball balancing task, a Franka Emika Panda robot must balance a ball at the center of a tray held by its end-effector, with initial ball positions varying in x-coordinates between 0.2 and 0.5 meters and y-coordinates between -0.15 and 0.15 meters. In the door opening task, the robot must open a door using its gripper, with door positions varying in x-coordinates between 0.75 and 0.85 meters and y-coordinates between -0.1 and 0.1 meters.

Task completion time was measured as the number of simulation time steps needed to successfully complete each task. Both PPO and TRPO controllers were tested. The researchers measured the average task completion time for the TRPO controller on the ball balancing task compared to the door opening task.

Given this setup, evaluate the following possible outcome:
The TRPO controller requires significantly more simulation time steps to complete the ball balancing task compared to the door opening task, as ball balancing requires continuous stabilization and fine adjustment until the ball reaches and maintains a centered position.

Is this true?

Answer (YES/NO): NO